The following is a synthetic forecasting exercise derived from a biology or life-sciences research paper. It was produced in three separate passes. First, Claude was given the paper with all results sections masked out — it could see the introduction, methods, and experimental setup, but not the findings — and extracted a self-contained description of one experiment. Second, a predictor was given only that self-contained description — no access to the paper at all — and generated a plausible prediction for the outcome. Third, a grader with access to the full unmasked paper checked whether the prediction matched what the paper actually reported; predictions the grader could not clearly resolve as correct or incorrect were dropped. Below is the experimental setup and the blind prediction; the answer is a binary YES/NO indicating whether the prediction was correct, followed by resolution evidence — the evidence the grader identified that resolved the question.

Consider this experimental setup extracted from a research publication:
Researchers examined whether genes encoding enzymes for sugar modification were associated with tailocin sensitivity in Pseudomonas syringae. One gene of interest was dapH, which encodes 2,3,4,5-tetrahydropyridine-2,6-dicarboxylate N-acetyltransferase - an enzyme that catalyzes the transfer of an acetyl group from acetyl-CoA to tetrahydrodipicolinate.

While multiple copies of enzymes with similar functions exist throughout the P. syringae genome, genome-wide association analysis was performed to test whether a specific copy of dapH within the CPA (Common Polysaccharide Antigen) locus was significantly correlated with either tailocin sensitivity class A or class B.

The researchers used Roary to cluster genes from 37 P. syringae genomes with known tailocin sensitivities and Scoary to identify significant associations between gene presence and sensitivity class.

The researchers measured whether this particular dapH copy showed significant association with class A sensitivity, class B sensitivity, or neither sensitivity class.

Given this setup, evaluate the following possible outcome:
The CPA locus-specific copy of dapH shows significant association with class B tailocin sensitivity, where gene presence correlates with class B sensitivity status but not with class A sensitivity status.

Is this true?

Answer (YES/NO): YES